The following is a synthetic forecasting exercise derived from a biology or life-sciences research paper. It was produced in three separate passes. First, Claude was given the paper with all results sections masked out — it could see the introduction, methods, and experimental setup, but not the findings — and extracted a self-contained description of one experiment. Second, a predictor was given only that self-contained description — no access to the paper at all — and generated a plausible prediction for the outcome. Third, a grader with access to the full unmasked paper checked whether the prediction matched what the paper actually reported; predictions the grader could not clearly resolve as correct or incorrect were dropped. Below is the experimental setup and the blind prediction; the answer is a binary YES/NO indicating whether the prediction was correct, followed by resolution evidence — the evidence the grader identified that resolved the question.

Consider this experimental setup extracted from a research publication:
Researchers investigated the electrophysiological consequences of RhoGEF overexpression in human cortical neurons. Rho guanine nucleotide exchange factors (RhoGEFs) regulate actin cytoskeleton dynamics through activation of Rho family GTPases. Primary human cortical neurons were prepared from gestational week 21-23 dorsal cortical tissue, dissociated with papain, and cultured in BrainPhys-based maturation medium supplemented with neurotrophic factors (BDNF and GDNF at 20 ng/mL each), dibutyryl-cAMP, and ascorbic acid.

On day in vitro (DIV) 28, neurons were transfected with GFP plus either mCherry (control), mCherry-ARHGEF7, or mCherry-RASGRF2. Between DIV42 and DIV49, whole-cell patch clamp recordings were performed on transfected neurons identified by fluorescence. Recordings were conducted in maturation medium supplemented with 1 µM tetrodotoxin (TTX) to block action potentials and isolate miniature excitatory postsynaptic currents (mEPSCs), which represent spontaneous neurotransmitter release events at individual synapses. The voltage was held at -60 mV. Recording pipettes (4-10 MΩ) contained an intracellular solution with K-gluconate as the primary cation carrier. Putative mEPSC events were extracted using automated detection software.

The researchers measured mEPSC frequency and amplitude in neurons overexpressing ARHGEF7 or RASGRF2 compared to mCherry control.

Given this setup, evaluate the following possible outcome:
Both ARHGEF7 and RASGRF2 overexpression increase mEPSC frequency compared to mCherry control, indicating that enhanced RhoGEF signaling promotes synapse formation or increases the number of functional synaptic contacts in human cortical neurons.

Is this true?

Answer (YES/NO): NO